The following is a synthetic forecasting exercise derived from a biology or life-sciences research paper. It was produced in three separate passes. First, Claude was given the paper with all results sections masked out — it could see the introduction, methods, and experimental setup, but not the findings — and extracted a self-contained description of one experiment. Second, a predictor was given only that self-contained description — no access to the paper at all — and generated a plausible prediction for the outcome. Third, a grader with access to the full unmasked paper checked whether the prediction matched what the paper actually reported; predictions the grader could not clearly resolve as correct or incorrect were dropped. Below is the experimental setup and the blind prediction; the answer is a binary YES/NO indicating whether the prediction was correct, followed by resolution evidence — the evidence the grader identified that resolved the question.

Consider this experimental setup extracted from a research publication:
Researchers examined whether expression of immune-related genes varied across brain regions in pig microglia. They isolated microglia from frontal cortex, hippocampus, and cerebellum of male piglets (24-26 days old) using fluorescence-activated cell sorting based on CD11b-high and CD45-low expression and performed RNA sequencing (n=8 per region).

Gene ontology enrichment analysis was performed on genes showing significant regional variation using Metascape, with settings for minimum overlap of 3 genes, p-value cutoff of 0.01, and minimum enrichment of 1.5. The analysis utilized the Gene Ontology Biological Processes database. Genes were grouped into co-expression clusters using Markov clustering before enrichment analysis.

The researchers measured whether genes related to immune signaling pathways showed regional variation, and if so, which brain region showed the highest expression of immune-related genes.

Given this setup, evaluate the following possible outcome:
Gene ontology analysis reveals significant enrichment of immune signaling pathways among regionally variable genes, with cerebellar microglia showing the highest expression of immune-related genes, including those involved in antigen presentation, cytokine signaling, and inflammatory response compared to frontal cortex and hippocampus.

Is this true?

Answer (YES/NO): NO